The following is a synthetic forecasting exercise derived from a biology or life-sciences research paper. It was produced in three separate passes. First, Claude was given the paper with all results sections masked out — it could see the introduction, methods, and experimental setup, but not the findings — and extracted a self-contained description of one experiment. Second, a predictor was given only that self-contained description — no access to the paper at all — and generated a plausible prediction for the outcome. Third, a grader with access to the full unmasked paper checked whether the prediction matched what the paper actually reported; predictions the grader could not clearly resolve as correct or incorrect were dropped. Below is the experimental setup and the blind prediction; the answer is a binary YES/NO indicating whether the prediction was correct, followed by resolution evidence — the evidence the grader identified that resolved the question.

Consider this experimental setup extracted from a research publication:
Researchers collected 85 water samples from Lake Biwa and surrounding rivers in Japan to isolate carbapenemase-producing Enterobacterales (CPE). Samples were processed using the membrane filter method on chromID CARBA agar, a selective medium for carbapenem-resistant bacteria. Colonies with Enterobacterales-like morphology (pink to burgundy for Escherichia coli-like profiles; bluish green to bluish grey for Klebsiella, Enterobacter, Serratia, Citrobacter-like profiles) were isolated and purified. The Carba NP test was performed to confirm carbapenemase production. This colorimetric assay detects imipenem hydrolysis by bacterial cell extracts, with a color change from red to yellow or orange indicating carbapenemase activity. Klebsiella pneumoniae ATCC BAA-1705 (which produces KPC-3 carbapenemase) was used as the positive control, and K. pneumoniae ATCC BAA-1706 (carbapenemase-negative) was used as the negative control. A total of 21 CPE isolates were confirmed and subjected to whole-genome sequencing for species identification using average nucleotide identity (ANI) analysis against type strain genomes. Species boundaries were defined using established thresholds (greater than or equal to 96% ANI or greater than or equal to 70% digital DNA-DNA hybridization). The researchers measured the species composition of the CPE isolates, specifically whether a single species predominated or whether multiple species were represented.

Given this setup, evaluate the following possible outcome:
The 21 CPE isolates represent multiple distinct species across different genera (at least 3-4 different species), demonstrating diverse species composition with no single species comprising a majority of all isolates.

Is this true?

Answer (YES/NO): YES